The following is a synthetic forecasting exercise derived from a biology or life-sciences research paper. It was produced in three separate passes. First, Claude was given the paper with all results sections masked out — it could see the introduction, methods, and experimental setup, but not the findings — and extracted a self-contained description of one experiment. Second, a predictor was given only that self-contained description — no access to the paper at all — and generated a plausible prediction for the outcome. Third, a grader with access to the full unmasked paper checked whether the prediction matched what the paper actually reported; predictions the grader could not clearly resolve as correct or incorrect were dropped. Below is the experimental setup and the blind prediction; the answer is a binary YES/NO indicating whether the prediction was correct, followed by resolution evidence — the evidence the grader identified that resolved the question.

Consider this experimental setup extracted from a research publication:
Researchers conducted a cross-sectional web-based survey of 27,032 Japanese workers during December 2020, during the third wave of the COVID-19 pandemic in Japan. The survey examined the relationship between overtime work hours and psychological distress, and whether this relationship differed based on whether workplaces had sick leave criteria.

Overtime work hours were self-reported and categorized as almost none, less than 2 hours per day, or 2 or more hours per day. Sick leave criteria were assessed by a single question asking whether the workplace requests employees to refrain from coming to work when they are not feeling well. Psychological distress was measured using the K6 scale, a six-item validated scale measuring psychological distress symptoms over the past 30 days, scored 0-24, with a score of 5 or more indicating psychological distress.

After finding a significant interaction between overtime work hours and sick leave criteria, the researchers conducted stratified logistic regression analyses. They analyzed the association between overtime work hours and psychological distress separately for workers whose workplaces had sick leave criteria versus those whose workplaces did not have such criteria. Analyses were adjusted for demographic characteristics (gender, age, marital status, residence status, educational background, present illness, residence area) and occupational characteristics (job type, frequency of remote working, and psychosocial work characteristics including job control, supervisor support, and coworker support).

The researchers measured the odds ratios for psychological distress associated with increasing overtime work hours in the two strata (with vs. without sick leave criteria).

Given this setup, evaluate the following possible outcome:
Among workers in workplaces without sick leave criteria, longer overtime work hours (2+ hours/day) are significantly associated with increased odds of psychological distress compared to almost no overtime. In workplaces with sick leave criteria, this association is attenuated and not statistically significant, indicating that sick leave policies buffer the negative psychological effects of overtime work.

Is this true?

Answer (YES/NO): NO